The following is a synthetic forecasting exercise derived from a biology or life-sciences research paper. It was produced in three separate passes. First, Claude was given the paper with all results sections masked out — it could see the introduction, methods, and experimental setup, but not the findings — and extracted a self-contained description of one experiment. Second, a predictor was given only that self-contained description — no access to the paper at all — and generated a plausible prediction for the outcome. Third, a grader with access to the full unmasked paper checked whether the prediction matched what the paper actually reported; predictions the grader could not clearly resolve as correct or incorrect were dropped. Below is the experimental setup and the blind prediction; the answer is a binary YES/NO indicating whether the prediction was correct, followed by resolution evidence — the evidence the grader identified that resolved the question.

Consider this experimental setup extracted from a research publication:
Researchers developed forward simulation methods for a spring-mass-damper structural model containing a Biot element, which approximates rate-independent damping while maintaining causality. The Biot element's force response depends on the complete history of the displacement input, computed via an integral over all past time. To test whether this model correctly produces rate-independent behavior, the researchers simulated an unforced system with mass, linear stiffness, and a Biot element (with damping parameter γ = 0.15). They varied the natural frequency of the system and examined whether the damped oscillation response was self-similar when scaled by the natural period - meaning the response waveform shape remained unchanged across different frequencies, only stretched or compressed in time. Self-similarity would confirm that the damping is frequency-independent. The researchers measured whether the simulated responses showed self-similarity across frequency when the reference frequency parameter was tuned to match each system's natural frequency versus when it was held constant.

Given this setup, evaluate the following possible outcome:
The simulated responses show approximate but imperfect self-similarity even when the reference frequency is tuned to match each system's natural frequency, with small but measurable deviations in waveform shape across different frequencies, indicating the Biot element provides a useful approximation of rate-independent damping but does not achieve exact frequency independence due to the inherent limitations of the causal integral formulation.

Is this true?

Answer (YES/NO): NO